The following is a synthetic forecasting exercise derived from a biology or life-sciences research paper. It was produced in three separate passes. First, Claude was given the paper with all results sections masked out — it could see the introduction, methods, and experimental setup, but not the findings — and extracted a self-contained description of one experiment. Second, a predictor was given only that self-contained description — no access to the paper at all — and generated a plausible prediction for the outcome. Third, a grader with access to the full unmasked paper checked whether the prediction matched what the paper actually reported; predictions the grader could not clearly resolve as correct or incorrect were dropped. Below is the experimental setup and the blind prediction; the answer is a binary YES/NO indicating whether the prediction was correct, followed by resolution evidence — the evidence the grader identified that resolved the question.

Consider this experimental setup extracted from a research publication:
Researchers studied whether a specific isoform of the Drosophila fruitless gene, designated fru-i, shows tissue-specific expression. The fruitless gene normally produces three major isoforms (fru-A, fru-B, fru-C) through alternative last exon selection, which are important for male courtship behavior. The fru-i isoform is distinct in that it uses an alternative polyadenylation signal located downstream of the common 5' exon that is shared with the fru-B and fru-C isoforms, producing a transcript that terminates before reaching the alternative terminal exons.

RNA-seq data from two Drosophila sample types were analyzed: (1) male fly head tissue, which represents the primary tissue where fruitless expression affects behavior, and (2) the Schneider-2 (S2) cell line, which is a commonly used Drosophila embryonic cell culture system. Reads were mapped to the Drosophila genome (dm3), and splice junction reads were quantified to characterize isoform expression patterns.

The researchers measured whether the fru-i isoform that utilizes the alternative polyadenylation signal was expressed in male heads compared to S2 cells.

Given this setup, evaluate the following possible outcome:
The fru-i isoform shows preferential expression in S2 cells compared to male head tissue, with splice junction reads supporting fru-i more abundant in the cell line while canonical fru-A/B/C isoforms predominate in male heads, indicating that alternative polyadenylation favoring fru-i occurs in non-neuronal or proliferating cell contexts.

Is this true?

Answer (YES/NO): YES